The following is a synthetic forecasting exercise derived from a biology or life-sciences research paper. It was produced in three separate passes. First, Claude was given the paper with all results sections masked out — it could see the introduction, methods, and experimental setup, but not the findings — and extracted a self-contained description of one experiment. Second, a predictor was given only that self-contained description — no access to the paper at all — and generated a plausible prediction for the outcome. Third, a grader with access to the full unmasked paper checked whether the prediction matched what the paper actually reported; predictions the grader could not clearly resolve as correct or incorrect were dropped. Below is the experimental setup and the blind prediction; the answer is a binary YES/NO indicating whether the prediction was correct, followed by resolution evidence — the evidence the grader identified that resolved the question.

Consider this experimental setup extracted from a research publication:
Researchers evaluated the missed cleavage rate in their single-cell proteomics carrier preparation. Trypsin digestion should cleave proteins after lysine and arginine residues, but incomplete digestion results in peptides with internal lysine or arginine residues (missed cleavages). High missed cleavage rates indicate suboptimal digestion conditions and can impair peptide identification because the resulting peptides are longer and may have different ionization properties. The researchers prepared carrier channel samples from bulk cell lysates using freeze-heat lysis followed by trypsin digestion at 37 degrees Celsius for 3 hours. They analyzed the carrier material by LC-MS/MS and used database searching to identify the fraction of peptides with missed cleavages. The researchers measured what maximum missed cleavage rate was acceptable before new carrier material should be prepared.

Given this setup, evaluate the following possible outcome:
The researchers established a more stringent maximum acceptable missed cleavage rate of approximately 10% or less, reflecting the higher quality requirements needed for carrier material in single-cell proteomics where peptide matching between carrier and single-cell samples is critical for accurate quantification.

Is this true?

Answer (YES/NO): NO